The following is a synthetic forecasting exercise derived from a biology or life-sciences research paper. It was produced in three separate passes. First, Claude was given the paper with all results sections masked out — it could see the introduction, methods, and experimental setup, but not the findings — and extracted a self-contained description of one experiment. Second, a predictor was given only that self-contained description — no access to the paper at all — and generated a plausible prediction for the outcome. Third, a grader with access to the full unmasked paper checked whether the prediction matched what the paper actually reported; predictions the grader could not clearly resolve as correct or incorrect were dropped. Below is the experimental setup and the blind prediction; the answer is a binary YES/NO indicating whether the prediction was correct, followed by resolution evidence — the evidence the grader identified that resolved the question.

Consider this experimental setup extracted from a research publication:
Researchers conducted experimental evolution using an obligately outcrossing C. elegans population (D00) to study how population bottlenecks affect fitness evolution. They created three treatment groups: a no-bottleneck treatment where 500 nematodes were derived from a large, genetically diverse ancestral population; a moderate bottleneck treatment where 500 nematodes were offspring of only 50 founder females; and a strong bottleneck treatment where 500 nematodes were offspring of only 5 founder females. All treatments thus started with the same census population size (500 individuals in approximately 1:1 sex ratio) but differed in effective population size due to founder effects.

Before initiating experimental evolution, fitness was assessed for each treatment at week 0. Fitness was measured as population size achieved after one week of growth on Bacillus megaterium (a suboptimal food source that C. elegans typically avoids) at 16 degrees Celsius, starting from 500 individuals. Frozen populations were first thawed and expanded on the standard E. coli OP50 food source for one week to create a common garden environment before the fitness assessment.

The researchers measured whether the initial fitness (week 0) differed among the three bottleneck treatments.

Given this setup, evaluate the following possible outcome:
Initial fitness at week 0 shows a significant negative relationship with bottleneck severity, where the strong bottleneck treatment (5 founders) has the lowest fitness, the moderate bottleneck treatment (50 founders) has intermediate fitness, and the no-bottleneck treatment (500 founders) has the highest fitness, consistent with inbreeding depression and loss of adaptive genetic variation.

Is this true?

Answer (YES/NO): NO